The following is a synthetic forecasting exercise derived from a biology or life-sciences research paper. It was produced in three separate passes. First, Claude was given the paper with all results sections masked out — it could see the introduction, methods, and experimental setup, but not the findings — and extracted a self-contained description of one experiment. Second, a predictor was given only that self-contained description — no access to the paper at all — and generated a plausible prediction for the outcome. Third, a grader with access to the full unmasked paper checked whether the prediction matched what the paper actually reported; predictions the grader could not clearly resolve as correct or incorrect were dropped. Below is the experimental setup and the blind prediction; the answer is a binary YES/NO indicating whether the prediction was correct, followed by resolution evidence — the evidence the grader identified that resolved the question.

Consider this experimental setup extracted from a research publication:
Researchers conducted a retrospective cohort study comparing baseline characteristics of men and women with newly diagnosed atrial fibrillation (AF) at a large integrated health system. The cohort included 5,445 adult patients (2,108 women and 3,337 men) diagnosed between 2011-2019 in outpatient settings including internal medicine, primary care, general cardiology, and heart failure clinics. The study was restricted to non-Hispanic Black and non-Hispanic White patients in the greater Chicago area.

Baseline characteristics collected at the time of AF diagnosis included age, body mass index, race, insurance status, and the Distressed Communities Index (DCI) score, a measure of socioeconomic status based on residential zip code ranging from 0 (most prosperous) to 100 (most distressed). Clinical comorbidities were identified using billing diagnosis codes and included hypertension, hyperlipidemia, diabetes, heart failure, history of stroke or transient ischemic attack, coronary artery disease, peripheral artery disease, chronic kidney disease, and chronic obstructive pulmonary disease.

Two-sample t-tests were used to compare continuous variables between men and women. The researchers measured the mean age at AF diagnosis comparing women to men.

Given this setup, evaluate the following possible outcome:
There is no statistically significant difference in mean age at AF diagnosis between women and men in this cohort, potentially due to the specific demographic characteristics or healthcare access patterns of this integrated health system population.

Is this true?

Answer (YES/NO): NO